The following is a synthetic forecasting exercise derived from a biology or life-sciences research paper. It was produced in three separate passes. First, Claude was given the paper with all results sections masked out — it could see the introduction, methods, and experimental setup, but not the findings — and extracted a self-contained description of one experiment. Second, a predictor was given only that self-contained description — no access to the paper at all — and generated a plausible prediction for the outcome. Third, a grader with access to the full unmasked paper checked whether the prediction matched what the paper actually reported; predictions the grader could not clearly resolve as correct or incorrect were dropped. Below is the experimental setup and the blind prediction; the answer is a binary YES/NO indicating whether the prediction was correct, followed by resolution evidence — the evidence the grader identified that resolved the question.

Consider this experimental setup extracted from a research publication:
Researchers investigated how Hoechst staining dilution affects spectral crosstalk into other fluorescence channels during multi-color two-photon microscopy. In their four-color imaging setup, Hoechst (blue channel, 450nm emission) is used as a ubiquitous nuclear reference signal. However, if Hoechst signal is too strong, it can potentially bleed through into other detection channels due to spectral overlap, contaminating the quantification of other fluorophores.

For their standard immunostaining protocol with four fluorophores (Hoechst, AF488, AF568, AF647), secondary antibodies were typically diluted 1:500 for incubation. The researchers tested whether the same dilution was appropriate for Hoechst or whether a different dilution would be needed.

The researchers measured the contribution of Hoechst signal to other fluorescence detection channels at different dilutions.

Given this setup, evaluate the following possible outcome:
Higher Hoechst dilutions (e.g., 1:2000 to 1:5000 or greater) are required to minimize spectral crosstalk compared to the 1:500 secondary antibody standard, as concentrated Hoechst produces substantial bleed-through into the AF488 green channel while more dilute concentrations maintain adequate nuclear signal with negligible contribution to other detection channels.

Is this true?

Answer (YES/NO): YES